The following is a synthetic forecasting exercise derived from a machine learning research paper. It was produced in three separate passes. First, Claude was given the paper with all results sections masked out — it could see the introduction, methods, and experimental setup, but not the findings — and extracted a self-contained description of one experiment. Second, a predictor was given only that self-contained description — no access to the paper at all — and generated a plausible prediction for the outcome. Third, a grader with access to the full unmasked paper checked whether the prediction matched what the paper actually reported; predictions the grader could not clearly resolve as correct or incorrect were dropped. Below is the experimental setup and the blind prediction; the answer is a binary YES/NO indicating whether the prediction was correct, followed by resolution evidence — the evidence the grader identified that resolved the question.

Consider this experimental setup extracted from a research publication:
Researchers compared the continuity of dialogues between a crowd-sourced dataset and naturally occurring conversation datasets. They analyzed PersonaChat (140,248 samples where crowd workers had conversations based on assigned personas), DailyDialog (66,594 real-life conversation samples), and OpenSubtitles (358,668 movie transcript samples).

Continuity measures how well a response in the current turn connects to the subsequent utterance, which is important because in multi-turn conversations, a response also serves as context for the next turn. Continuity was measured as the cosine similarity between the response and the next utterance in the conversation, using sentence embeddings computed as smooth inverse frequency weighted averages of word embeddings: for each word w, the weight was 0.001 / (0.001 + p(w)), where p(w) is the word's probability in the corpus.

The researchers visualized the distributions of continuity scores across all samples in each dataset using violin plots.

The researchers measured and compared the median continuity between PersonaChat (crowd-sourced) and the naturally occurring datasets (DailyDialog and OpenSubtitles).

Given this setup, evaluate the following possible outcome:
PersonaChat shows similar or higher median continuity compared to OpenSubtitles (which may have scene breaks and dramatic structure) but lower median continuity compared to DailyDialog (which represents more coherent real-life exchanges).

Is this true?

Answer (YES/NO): NO